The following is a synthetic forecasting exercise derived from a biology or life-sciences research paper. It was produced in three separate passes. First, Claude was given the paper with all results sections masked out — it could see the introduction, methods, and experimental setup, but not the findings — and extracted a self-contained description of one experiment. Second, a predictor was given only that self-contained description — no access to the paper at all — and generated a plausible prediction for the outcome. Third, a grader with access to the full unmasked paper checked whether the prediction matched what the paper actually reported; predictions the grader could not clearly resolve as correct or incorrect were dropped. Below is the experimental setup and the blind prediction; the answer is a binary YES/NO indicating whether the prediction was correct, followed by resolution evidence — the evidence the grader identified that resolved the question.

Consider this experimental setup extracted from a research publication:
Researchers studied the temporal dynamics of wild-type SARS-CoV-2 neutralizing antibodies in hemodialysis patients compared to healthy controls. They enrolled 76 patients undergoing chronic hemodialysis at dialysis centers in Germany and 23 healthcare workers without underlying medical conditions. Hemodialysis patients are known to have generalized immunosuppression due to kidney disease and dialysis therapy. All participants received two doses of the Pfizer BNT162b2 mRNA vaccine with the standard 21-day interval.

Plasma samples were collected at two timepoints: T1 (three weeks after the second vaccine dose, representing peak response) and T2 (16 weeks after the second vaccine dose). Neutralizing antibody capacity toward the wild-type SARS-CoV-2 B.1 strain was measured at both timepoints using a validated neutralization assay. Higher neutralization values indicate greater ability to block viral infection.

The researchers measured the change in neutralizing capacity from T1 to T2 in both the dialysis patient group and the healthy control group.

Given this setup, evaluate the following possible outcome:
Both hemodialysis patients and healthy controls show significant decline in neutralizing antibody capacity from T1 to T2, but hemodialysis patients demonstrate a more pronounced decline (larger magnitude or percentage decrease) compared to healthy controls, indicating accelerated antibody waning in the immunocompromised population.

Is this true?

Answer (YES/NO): NO